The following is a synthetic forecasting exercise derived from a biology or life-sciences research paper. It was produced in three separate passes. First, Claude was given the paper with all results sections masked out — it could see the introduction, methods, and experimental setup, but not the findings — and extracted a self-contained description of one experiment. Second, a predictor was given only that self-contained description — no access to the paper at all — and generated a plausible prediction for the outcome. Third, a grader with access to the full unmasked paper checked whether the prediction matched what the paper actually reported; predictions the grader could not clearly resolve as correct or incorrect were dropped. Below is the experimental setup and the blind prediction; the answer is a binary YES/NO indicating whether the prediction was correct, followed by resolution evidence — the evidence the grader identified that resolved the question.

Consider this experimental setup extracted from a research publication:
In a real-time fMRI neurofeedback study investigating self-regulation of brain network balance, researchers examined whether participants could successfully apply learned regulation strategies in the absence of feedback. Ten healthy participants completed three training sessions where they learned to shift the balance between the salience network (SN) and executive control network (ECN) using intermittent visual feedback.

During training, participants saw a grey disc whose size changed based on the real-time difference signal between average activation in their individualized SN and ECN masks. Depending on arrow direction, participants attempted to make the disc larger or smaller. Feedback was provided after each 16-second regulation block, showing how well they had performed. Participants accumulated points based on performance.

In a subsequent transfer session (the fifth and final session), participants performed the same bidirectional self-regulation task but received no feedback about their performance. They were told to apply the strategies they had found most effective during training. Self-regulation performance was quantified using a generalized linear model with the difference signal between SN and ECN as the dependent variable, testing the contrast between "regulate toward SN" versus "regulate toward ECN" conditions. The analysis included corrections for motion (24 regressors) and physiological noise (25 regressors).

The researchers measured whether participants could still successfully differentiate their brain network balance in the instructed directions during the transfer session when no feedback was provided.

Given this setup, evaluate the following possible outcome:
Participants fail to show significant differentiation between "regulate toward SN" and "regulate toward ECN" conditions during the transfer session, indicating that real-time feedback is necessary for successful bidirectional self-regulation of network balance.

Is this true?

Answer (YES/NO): NO